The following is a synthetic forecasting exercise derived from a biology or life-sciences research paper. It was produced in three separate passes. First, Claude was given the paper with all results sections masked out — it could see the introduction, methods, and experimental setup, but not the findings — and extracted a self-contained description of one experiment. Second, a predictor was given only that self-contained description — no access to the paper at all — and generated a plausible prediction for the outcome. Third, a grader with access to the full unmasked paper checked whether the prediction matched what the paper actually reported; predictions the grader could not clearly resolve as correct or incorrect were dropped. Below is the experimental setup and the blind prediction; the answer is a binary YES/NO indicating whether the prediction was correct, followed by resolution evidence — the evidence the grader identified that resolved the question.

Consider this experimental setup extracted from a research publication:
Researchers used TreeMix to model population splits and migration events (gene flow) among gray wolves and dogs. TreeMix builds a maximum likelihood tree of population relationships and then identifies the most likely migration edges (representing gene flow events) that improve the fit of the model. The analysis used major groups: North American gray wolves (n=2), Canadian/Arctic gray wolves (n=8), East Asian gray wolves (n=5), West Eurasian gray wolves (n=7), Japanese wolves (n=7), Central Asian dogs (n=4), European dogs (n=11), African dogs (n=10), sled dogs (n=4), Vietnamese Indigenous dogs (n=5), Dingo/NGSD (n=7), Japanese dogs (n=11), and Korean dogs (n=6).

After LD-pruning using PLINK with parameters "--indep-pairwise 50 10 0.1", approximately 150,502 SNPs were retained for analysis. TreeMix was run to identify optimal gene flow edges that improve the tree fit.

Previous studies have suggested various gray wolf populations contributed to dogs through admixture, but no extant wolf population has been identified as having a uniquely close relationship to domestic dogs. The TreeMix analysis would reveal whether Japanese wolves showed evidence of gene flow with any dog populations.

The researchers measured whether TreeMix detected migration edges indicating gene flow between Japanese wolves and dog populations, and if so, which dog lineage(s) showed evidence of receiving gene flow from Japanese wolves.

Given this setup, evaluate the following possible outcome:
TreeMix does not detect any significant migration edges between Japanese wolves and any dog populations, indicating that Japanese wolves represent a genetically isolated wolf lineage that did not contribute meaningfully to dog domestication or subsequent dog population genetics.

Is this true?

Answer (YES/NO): NO